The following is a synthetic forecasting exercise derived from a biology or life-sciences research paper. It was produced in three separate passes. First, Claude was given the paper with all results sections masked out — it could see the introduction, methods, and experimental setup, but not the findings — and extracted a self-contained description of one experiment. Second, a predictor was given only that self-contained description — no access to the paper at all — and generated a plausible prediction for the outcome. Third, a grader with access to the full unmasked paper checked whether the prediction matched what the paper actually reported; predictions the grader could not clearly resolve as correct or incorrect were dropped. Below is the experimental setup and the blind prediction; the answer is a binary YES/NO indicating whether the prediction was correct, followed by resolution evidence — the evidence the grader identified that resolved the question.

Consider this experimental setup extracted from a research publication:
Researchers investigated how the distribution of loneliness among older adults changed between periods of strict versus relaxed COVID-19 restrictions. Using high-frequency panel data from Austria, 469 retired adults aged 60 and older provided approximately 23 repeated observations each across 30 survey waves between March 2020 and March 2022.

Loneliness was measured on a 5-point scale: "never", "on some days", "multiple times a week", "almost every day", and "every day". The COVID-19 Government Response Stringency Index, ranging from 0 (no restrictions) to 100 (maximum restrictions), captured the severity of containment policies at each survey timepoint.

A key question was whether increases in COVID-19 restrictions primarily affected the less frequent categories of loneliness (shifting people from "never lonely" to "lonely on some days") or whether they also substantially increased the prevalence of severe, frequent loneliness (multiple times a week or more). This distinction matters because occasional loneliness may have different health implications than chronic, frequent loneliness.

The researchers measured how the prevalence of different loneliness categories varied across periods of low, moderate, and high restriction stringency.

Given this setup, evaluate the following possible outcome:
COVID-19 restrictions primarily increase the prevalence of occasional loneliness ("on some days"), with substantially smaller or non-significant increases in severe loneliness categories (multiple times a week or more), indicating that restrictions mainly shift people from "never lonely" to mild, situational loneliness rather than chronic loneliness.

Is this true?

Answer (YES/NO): YES